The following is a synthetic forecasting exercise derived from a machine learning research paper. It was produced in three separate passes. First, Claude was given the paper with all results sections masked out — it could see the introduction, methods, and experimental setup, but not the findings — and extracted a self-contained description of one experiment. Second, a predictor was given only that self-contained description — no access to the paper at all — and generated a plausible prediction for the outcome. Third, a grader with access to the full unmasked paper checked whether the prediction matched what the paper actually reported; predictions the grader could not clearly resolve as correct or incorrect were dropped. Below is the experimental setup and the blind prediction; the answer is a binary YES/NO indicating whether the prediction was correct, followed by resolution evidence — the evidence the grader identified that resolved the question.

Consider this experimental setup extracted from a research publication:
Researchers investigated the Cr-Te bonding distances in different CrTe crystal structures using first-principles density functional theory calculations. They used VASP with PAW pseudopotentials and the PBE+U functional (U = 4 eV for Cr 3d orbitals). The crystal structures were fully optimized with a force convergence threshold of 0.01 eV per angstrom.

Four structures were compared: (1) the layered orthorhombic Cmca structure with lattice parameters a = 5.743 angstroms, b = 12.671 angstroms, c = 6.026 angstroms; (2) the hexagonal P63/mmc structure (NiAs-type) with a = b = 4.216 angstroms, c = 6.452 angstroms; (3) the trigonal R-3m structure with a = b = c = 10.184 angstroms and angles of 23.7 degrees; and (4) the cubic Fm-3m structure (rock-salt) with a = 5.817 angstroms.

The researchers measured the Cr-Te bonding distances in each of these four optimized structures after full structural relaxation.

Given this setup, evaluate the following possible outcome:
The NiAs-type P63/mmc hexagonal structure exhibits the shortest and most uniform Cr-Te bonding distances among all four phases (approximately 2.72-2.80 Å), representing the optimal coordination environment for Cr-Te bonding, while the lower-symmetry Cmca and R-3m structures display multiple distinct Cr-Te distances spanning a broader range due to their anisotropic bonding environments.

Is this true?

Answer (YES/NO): NO